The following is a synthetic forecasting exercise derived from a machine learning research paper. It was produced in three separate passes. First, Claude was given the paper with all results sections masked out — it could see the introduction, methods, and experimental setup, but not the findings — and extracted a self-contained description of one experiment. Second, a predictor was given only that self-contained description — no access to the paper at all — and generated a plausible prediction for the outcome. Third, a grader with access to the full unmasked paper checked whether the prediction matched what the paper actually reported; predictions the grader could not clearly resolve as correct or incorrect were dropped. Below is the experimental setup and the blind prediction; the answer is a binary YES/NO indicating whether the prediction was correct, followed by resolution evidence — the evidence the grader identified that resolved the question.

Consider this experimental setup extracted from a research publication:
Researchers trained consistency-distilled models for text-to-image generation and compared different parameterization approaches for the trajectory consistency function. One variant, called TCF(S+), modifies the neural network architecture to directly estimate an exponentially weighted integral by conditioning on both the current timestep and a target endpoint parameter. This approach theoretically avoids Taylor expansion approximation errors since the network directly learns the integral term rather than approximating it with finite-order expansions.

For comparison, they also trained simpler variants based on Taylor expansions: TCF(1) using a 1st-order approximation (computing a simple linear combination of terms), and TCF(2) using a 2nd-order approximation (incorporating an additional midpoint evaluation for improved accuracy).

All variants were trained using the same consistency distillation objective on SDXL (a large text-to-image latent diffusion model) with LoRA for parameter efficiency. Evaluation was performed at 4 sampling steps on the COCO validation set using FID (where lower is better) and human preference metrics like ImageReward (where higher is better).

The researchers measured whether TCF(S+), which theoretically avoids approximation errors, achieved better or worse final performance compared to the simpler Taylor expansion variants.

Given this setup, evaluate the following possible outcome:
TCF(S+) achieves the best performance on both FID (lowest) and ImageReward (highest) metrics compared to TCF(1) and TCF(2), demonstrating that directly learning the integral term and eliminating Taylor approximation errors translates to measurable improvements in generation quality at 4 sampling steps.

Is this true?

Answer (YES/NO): NO